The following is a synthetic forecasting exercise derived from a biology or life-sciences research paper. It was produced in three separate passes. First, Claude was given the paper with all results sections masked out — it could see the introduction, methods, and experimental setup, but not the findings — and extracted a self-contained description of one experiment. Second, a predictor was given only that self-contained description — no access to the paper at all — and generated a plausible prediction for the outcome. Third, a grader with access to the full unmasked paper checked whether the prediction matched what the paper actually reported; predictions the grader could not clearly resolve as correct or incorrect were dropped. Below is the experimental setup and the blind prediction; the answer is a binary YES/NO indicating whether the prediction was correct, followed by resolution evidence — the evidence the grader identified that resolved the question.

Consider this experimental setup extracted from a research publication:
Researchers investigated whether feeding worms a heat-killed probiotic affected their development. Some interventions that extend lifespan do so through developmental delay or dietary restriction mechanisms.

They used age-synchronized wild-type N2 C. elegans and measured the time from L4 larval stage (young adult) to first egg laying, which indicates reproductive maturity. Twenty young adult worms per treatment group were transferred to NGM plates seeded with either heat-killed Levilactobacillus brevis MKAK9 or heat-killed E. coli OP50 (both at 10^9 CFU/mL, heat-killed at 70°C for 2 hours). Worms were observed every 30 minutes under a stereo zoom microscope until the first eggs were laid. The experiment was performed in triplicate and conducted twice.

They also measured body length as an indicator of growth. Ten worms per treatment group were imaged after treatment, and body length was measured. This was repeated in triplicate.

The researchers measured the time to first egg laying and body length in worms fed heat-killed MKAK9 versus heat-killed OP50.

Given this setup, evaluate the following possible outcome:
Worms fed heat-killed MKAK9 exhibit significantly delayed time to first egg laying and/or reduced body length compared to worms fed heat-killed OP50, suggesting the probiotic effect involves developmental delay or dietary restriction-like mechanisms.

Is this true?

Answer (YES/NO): YES